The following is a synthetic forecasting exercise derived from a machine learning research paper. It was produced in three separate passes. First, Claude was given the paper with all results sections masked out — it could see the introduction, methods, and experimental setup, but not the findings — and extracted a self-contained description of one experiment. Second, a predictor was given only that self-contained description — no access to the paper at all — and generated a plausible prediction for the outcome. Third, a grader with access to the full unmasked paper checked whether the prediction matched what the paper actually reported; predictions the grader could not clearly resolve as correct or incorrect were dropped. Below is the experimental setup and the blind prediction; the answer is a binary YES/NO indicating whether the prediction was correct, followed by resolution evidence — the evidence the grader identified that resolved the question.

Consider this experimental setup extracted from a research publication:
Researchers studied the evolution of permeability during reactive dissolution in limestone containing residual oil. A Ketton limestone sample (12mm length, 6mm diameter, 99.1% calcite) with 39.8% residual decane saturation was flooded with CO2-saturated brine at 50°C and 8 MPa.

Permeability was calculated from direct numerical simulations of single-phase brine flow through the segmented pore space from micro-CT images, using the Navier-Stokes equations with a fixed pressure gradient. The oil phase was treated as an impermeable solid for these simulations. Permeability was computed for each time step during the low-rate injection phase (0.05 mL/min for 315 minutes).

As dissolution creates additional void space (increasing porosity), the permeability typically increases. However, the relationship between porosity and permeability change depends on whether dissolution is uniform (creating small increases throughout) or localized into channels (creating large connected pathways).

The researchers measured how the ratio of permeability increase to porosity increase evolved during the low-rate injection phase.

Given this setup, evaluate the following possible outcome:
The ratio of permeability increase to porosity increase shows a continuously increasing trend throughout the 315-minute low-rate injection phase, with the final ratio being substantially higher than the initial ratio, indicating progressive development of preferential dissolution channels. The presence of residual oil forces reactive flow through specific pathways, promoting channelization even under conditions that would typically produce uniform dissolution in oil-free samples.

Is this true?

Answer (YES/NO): NO